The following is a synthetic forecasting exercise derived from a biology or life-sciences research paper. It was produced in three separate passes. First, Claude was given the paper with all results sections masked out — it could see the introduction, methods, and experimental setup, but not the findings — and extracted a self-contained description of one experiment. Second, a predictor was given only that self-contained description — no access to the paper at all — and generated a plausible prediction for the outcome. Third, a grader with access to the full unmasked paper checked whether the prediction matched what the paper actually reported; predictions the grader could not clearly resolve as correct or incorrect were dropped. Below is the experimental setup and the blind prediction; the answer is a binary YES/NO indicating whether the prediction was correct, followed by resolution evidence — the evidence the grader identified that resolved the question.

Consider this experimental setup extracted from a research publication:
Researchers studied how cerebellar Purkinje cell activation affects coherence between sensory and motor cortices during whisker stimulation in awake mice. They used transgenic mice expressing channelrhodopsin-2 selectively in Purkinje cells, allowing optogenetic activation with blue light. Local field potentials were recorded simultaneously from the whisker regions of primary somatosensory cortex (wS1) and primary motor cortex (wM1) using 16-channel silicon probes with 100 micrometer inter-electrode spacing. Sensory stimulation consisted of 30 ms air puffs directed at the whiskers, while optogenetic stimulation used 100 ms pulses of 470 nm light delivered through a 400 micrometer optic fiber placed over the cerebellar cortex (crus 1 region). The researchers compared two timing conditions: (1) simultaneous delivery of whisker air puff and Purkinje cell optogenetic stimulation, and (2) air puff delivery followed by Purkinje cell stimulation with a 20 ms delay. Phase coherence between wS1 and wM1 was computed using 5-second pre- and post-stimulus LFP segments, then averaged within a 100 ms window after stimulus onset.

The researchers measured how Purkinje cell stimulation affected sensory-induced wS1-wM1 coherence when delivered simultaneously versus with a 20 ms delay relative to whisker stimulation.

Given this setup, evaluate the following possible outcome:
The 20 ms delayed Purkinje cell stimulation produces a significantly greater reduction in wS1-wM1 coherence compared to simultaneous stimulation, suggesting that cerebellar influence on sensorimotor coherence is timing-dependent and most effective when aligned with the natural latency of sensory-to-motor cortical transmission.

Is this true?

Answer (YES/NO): NO